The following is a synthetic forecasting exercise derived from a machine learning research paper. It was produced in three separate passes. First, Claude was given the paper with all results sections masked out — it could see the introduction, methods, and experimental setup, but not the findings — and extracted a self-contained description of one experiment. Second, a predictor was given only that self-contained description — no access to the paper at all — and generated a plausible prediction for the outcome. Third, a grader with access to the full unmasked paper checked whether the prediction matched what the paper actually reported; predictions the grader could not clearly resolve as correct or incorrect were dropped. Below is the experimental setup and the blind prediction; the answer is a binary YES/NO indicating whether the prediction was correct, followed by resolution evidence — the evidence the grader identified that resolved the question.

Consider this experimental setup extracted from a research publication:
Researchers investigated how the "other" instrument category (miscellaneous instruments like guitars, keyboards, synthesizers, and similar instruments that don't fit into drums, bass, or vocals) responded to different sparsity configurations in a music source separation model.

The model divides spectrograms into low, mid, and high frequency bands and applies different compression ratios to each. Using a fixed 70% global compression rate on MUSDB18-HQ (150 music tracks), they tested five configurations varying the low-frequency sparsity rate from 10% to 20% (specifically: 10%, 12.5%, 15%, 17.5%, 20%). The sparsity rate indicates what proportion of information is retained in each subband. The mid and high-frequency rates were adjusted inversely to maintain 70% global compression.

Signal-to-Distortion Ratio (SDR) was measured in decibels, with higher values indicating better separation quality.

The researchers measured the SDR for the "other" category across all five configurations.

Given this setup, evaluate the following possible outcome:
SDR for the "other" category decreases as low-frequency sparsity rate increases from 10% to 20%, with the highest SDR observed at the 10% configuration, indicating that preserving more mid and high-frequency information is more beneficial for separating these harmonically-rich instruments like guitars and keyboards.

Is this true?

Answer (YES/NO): NO